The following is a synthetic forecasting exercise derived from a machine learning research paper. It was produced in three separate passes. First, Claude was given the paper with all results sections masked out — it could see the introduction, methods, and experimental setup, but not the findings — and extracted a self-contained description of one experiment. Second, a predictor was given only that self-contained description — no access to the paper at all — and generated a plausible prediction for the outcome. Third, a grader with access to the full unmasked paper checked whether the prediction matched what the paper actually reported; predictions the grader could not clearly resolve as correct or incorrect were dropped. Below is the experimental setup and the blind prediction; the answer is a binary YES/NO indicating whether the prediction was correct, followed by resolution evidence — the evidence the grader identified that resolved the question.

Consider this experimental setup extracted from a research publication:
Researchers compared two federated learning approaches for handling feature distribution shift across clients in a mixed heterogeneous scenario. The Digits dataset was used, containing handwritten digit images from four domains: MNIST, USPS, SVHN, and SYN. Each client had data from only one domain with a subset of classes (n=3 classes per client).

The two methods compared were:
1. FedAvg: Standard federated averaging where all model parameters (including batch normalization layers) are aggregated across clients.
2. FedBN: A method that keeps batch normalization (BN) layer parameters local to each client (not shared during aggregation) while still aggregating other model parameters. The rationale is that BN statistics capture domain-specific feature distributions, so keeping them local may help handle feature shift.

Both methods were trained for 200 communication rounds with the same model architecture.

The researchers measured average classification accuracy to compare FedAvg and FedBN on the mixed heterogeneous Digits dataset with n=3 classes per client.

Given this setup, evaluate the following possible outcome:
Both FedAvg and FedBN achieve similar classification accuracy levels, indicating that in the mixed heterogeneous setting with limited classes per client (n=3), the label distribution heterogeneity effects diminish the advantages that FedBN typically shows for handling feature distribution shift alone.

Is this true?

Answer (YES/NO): YES